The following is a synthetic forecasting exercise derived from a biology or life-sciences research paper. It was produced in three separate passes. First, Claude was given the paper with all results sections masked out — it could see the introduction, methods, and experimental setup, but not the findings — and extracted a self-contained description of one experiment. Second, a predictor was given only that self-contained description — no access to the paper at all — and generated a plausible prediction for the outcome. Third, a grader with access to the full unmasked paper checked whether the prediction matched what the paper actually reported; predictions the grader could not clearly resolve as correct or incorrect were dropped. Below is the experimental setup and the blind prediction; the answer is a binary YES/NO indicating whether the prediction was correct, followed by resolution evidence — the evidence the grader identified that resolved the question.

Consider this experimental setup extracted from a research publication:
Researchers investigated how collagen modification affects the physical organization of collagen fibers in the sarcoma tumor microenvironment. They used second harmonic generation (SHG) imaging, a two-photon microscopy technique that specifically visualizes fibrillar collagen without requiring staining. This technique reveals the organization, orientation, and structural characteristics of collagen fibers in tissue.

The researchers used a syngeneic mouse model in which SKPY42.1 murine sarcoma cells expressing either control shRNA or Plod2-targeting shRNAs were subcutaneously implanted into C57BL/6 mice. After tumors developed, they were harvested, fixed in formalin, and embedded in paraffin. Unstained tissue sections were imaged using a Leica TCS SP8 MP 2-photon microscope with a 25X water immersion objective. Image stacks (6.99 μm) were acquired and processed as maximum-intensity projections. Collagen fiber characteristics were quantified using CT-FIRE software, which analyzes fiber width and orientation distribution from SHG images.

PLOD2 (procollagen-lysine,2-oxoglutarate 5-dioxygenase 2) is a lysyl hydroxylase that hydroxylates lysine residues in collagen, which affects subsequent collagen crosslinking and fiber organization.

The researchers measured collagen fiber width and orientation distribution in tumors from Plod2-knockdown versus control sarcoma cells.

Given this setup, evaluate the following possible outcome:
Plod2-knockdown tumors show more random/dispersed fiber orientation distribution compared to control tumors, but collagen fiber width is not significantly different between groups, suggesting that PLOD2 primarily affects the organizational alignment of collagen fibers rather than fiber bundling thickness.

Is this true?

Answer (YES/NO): NO